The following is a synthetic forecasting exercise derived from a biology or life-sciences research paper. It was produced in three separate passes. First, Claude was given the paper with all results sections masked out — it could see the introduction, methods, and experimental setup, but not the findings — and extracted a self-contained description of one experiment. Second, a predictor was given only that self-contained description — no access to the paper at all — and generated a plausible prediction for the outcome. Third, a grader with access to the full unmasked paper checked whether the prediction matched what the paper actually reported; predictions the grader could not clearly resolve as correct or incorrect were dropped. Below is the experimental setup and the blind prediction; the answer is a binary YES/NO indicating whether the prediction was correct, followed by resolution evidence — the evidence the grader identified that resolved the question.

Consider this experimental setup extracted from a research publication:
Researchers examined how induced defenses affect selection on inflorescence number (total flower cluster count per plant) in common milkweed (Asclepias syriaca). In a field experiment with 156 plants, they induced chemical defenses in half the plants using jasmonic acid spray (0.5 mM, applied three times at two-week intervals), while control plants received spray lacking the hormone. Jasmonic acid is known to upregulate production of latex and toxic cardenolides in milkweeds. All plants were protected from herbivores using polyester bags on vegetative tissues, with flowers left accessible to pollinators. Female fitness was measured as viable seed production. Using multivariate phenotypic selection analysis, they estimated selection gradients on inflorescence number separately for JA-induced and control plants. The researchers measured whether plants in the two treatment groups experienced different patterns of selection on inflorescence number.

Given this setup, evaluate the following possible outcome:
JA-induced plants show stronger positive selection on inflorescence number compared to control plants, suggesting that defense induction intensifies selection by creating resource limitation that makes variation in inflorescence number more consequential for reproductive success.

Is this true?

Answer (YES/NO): YES